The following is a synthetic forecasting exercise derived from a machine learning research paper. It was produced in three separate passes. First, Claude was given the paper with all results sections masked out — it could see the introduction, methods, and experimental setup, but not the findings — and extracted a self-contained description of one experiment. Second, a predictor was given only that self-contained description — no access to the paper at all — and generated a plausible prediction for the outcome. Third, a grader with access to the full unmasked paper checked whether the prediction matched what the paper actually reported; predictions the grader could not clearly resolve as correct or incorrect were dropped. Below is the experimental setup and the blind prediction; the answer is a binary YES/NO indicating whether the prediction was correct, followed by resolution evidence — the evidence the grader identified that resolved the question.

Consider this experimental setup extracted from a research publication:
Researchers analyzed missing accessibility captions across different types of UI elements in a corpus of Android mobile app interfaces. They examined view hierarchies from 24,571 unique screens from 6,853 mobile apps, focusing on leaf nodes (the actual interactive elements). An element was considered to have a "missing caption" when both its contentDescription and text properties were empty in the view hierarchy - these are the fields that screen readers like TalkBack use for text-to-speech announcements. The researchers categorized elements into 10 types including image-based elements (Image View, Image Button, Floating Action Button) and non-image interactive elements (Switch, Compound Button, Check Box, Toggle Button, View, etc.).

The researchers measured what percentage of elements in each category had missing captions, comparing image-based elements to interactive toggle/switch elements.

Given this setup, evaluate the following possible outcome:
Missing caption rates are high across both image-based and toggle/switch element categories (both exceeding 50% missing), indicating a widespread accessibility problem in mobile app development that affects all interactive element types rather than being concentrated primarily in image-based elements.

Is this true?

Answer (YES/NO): YES